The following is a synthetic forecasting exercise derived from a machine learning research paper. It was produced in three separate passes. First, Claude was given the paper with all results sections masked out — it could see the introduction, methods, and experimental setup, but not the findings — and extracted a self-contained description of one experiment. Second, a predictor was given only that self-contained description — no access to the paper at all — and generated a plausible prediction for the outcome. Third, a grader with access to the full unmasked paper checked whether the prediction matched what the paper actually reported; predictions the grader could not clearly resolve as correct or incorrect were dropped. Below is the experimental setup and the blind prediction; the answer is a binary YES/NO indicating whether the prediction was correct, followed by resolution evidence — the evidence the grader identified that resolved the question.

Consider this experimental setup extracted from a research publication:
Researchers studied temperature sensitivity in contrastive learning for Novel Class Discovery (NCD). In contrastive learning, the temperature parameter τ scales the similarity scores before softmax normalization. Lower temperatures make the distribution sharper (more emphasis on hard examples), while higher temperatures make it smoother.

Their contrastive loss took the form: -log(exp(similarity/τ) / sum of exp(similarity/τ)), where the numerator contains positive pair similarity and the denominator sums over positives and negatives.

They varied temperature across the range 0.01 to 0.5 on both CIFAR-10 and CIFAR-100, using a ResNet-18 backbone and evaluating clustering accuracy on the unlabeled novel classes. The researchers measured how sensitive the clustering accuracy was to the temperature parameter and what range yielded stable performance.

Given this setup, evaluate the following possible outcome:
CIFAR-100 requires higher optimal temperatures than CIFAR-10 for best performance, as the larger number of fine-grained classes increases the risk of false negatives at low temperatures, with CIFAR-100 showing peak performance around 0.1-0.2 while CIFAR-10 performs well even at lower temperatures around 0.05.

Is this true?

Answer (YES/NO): NO